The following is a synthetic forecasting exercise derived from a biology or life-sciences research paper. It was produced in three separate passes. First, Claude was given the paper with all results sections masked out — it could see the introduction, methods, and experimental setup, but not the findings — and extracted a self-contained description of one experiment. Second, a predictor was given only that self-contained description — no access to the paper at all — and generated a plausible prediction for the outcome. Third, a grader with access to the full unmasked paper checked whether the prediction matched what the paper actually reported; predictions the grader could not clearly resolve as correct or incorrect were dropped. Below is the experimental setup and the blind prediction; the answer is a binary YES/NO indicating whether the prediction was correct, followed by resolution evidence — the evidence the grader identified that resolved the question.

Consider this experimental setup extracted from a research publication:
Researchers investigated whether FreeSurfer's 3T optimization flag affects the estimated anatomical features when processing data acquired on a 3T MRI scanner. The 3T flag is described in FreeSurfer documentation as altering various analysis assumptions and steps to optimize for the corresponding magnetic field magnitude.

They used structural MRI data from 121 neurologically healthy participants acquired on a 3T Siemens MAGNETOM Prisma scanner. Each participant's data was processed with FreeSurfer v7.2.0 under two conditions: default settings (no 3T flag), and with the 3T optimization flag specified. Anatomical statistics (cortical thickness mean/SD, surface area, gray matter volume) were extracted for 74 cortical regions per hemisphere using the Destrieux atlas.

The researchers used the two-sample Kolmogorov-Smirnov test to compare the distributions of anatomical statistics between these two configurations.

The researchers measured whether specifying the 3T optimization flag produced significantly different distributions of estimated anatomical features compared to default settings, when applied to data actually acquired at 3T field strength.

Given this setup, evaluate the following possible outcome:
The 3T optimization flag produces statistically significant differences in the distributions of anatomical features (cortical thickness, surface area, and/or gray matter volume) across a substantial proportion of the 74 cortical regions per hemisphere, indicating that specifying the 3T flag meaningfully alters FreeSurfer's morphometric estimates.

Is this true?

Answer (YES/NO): NO